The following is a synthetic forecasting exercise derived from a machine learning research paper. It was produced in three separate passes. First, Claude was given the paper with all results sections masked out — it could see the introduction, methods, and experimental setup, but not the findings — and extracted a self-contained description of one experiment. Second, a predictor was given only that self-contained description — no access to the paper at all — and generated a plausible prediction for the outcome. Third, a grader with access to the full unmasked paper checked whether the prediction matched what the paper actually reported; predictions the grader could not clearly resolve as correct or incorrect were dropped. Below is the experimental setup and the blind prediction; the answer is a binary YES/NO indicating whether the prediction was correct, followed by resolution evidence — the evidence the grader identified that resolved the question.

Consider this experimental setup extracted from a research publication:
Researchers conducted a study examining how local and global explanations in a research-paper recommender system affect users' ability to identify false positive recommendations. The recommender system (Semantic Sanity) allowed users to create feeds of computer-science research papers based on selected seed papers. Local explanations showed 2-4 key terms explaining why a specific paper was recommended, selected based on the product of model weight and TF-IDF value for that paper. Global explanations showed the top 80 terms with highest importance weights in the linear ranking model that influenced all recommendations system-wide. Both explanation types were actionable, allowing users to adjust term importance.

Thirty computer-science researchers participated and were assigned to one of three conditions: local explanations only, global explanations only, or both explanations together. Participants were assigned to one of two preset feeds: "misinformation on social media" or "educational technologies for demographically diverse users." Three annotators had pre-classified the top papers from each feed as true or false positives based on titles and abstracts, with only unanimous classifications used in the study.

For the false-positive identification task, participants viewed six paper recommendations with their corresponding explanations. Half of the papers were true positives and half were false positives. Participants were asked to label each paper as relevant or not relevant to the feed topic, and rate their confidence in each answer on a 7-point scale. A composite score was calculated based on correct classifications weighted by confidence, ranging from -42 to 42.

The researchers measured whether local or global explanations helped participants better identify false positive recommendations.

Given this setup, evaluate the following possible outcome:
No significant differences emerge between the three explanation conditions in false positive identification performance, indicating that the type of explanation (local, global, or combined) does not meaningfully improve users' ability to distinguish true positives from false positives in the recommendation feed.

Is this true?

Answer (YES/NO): YES